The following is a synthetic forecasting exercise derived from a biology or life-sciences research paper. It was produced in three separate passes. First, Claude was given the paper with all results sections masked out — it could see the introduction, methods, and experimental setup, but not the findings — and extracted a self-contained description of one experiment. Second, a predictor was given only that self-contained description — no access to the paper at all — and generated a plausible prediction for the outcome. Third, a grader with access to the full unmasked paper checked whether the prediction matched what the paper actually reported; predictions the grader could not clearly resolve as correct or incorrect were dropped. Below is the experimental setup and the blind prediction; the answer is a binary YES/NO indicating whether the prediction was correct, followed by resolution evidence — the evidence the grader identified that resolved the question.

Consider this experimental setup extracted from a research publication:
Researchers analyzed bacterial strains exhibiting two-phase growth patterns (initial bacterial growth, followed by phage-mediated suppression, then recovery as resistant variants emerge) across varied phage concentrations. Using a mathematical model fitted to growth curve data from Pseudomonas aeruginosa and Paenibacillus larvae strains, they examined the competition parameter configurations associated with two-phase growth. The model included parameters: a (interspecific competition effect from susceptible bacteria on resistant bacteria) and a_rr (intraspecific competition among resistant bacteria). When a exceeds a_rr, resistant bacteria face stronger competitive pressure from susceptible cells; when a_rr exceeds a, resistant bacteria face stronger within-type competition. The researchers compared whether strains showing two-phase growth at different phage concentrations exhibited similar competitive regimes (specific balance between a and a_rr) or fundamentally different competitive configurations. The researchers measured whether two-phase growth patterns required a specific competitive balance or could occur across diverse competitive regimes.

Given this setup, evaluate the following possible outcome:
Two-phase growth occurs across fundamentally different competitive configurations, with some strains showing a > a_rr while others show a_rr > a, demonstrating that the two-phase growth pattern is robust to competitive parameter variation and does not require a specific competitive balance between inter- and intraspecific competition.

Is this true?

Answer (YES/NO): YES